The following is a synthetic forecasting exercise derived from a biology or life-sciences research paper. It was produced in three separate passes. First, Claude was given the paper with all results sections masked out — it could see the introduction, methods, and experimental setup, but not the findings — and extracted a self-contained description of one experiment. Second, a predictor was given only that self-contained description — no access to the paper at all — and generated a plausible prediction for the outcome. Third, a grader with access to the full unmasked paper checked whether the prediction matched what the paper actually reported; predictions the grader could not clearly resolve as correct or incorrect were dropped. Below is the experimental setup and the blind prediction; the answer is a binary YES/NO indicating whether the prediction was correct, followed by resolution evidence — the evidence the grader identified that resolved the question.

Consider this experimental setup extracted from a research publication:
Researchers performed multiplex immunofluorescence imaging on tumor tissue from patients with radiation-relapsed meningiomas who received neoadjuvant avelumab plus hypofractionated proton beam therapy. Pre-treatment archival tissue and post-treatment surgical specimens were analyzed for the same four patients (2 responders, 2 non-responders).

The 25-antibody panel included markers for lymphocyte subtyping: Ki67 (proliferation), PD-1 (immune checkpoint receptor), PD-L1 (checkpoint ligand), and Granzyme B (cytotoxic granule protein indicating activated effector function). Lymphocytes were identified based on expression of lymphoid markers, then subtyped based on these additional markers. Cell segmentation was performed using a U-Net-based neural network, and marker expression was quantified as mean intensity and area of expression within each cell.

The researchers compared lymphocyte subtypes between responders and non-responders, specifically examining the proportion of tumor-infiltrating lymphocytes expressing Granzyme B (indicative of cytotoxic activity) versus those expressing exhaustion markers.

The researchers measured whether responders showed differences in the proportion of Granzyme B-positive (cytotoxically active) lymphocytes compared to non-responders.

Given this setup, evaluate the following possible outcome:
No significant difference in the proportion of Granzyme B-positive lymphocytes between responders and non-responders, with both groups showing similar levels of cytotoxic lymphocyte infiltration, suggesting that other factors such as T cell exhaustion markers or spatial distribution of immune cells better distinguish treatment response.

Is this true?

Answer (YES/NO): NO